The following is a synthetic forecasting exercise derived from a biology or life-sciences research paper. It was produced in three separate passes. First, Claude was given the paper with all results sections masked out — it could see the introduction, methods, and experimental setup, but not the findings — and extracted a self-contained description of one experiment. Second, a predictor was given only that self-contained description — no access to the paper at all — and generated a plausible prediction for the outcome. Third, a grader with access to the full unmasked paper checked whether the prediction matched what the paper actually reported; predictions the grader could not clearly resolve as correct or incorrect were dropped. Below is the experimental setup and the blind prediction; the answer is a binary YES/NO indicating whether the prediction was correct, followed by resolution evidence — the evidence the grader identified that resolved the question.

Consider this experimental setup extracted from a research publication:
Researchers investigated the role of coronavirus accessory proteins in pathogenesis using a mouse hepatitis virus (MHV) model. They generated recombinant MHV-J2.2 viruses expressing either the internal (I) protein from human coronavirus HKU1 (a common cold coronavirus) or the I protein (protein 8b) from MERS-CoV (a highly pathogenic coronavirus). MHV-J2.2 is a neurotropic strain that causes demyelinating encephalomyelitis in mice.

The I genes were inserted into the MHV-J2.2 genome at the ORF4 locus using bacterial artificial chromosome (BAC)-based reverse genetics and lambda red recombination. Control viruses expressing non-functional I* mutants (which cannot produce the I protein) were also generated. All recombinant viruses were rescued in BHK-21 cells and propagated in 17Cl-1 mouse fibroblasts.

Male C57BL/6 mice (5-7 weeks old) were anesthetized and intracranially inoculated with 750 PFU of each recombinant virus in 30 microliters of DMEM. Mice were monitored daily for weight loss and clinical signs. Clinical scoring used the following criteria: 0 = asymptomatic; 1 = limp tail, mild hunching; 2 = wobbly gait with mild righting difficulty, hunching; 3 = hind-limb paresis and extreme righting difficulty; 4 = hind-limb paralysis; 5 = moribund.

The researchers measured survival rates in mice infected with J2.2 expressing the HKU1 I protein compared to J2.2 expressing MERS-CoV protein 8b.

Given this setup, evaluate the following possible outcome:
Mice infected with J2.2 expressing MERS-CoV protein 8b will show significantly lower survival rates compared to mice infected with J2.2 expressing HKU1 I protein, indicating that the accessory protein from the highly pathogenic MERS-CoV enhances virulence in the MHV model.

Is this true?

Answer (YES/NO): YES